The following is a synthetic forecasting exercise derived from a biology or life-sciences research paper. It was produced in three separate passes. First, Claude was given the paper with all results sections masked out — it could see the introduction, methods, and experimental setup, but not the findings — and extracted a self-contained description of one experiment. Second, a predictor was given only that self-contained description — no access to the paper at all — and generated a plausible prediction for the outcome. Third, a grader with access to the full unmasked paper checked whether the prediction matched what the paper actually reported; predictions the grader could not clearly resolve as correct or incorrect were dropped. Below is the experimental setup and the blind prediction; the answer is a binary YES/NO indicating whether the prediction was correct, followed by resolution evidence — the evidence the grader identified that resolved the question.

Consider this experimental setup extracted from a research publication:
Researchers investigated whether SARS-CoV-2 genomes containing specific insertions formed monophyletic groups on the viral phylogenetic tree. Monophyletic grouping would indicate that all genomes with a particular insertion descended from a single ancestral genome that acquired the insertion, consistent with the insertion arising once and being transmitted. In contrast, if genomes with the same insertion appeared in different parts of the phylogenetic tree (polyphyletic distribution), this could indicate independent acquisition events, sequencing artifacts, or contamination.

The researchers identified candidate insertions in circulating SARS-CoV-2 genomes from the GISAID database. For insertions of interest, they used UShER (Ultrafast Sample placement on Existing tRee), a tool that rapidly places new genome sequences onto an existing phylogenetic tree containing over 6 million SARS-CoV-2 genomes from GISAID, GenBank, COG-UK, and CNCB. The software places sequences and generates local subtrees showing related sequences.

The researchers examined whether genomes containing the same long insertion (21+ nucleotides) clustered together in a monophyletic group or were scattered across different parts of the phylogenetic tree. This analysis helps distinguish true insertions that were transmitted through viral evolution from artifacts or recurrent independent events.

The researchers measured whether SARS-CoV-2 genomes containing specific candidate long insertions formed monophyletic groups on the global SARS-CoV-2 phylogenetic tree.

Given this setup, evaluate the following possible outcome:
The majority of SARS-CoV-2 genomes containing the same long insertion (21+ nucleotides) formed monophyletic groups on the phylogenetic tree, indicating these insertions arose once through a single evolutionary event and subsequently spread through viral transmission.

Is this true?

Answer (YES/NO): NO